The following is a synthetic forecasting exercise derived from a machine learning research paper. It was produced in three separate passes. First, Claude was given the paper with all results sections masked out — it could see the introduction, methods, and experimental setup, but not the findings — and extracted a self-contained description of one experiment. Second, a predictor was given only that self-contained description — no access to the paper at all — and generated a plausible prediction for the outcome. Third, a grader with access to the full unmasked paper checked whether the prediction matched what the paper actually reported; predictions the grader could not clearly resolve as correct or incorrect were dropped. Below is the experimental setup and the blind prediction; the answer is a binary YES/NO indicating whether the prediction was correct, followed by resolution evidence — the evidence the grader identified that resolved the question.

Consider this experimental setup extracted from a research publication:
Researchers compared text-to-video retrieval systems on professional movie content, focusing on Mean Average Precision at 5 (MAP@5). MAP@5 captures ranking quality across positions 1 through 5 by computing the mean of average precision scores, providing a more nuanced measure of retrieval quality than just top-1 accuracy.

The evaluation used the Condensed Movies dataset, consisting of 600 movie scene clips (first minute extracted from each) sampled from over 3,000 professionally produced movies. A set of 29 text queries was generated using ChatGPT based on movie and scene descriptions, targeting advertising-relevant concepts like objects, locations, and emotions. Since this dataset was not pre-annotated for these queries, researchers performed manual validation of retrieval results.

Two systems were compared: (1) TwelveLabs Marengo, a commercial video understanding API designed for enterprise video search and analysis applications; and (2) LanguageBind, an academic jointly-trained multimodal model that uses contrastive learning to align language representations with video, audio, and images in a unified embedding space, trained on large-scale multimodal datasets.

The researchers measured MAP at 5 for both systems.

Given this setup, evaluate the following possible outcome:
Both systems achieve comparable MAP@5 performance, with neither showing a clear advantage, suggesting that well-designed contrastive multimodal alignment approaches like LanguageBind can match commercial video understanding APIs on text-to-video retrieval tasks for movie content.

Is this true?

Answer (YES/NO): NO